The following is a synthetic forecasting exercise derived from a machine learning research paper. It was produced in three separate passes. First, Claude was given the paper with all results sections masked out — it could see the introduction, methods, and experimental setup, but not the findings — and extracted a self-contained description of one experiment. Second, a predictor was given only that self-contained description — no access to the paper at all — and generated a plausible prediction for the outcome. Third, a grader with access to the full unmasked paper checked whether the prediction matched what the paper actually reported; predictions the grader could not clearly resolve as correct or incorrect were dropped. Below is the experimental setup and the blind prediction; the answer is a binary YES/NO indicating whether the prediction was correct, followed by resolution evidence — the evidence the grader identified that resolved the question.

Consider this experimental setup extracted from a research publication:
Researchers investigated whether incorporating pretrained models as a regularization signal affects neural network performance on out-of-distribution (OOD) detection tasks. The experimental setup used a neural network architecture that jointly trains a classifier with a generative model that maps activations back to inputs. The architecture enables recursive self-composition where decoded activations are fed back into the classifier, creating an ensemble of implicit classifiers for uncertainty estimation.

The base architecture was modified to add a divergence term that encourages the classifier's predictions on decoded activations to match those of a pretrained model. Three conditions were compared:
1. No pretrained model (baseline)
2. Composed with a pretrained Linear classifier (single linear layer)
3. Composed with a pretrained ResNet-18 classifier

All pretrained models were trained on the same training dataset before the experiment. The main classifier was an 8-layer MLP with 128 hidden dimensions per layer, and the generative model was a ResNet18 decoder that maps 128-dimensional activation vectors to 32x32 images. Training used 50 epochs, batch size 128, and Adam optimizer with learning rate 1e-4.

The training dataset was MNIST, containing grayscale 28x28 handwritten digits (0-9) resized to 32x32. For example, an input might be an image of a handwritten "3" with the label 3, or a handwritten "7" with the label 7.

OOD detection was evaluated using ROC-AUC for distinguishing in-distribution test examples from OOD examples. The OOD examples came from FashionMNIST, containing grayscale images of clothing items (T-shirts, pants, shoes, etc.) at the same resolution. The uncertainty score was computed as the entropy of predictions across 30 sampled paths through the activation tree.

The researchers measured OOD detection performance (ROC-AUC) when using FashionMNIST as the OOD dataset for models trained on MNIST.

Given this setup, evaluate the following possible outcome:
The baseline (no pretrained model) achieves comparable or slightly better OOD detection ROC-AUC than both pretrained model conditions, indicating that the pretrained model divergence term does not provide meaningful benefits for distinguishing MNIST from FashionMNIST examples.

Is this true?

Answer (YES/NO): NO